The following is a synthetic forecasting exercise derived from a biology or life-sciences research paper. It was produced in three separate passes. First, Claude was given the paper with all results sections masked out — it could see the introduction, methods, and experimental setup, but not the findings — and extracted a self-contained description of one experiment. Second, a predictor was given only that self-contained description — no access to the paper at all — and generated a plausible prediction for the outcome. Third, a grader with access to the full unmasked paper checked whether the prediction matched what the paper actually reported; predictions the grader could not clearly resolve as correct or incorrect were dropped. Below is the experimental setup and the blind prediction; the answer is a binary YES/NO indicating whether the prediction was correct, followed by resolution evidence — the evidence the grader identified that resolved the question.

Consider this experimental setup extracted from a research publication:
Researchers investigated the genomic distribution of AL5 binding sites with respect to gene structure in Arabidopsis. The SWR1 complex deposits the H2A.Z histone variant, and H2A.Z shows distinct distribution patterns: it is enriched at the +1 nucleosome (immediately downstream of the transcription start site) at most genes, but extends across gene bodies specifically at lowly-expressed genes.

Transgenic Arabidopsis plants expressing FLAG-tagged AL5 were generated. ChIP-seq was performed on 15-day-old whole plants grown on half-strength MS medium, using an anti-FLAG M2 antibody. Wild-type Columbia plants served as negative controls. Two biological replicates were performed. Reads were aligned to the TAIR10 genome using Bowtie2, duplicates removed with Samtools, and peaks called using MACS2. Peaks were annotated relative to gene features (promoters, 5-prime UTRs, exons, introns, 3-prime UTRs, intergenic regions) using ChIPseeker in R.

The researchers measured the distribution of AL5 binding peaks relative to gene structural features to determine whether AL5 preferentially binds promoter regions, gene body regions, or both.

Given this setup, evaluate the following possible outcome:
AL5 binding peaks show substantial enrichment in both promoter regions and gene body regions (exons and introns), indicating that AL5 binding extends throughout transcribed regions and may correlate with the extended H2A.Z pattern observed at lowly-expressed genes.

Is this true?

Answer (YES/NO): NO